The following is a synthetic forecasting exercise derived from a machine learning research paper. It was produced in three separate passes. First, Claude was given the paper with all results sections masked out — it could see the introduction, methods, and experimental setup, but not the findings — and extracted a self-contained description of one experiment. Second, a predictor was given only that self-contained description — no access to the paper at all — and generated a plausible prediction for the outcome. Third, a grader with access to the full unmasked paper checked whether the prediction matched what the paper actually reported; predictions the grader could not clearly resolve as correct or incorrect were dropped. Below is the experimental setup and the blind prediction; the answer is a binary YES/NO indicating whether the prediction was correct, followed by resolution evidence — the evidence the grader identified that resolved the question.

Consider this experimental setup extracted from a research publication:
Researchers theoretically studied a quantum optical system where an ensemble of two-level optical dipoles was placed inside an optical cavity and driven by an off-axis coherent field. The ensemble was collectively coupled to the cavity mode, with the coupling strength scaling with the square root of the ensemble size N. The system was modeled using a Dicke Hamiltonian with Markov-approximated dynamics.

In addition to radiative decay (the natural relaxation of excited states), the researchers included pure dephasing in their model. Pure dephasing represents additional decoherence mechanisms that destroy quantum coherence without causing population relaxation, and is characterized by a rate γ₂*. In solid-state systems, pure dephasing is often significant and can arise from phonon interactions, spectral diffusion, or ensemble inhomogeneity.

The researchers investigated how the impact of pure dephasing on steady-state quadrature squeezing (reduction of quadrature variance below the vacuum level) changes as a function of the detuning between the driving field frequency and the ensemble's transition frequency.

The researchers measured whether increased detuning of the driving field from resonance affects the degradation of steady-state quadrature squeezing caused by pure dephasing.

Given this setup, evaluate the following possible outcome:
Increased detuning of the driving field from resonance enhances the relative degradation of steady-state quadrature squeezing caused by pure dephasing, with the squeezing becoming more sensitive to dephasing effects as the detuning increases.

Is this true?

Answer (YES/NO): NO